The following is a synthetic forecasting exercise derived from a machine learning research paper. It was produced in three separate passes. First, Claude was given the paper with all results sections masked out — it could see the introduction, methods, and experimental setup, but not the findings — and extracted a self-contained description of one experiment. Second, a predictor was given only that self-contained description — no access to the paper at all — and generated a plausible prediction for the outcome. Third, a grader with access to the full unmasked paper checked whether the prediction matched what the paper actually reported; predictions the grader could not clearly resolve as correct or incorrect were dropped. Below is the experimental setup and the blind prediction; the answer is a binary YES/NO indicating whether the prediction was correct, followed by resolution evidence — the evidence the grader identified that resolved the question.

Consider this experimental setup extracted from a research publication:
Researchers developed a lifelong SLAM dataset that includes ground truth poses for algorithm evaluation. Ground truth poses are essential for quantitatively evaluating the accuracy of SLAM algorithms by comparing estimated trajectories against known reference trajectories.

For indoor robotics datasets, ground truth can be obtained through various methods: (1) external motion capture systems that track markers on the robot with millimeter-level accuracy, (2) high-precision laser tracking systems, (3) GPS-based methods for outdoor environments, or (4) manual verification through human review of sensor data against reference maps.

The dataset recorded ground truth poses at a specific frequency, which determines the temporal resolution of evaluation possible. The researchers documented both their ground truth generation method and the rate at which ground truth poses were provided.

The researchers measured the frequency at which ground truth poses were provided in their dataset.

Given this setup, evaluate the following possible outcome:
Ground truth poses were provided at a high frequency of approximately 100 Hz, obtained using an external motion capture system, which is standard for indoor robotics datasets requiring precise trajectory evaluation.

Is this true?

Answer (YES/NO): NO